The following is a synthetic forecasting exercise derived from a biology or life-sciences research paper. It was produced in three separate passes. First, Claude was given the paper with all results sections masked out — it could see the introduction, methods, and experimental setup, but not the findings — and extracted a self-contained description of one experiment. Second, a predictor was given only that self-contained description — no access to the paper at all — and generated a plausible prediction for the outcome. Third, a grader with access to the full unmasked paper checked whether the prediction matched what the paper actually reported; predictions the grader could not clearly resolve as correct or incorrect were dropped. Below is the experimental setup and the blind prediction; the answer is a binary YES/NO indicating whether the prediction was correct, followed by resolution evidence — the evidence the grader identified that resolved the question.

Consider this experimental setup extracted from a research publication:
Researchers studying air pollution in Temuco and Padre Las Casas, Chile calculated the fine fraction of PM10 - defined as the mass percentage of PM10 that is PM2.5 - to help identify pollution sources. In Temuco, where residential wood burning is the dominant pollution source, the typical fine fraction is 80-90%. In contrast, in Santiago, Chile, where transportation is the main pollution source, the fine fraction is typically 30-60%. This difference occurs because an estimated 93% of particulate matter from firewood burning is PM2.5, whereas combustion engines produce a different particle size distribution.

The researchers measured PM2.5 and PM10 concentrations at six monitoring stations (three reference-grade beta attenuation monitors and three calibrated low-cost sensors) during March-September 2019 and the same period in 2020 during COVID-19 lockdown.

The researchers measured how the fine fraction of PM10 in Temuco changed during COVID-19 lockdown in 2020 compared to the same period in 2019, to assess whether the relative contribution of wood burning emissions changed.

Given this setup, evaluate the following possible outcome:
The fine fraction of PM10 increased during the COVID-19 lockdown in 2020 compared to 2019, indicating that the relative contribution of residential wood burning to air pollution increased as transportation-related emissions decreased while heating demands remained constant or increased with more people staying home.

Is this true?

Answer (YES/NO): NO